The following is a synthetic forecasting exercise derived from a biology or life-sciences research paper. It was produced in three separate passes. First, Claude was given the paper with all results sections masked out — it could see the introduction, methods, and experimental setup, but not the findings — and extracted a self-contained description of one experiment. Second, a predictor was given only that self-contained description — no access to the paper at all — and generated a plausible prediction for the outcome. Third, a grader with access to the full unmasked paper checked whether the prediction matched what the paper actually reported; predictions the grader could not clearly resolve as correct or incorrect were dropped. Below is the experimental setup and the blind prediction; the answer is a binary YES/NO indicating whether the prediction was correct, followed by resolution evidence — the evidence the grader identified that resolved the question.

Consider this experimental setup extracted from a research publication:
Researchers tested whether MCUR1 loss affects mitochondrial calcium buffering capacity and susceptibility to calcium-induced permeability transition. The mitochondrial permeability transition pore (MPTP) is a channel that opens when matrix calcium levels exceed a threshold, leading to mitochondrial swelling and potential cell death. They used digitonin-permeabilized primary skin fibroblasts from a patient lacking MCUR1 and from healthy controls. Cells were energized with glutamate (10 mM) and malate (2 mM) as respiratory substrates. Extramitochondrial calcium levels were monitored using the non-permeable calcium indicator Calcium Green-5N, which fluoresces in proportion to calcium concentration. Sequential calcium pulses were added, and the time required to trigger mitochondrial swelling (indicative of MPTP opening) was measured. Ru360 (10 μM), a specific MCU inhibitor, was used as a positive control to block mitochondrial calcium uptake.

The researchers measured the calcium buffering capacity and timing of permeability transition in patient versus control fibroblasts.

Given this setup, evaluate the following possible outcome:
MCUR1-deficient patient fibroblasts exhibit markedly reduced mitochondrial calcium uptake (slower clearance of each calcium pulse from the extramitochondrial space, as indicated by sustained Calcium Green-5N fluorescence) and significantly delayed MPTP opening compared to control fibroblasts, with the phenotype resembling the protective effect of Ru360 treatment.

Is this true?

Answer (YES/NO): NO